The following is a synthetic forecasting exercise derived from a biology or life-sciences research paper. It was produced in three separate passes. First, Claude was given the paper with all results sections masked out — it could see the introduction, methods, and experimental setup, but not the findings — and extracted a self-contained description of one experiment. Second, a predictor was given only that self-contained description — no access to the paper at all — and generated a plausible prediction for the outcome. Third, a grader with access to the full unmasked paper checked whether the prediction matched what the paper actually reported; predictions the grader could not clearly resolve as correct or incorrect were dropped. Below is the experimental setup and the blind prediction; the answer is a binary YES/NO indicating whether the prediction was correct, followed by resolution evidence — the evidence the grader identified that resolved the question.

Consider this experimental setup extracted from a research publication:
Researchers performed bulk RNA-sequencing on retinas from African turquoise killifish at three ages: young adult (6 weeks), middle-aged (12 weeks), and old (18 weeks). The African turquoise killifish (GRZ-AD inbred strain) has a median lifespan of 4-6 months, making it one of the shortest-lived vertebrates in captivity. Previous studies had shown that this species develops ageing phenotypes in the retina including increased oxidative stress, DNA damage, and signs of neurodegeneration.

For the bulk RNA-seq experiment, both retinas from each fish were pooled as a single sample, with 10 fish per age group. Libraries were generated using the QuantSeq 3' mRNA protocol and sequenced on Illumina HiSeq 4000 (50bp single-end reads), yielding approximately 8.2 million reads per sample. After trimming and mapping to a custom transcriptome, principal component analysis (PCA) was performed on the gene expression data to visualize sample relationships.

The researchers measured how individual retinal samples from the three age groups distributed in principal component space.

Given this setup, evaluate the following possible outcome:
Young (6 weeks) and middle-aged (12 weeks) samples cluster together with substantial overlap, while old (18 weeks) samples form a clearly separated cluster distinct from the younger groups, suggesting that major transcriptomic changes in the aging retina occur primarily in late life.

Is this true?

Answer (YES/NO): NO